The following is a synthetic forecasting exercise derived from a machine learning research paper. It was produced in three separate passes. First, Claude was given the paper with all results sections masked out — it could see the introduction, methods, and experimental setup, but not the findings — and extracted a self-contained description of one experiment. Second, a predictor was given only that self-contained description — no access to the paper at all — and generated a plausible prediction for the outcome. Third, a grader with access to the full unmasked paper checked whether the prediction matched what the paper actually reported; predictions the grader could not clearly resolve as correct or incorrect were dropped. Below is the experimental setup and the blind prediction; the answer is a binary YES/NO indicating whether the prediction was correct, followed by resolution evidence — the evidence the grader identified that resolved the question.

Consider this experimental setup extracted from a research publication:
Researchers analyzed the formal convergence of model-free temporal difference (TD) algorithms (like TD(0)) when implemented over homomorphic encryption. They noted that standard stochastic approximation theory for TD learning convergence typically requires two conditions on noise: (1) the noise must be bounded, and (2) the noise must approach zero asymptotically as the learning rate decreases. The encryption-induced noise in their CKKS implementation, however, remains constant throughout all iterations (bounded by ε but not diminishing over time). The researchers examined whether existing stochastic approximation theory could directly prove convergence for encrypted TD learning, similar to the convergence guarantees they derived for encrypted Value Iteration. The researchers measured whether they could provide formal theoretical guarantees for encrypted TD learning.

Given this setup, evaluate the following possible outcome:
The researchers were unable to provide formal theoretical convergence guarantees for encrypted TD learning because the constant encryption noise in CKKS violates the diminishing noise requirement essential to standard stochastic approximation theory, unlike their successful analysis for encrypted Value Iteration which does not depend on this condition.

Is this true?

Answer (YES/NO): YES